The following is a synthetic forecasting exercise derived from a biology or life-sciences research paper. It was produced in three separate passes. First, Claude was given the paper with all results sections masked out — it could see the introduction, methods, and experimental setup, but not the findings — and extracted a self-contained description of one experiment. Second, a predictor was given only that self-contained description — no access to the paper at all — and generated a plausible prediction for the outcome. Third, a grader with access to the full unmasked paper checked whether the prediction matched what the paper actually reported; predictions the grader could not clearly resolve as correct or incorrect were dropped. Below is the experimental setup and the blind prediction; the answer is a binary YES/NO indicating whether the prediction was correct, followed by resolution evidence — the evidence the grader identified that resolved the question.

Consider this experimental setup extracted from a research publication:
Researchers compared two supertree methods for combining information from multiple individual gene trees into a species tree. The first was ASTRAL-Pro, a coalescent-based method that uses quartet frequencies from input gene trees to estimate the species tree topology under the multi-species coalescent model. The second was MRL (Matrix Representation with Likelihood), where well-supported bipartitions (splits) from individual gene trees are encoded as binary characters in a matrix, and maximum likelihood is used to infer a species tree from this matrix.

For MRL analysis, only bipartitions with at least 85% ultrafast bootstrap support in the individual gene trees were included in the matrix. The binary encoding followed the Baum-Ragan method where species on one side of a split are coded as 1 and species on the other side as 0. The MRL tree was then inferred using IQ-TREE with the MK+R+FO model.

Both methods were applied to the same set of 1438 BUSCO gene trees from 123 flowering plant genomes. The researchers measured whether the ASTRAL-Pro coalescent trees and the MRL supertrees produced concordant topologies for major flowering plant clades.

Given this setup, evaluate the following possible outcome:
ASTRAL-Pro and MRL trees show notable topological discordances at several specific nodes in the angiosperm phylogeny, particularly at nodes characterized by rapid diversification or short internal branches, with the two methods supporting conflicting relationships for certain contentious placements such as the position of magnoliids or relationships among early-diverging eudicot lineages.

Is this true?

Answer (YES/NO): NO